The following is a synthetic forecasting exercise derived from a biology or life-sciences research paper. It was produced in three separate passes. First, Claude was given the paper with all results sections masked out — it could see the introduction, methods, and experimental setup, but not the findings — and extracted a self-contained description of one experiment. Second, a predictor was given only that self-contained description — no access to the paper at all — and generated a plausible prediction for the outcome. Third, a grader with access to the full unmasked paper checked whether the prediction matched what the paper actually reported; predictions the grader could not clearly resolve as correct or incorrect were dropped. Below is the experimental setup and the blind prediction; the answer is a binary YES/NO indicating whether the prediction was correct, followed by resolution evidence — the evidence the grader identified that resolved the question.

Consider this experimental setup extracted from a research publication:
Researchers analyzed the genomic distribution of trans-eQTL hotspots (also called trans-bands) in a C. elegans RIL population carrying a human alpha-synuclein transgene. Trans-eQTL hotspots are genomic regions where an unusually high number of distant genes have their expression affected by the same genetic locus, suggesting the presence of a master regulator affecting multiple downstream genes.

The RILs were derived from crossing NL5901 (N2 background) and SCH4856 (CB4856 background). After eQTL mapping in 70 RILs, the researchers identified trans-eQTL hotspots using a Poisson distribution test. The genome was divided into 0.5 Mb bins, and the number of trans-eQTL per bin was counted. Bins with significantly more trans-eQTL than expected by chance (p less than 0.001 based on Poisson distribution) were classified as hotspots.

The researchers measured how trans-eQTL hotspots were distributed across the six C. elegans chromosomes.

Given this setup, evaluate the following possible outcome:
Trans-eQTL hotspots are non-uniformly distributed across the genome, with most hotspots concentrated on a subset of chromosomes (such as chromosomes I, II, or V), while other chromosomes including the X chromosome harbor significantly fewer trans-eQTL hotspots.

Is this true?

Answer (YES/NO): YES